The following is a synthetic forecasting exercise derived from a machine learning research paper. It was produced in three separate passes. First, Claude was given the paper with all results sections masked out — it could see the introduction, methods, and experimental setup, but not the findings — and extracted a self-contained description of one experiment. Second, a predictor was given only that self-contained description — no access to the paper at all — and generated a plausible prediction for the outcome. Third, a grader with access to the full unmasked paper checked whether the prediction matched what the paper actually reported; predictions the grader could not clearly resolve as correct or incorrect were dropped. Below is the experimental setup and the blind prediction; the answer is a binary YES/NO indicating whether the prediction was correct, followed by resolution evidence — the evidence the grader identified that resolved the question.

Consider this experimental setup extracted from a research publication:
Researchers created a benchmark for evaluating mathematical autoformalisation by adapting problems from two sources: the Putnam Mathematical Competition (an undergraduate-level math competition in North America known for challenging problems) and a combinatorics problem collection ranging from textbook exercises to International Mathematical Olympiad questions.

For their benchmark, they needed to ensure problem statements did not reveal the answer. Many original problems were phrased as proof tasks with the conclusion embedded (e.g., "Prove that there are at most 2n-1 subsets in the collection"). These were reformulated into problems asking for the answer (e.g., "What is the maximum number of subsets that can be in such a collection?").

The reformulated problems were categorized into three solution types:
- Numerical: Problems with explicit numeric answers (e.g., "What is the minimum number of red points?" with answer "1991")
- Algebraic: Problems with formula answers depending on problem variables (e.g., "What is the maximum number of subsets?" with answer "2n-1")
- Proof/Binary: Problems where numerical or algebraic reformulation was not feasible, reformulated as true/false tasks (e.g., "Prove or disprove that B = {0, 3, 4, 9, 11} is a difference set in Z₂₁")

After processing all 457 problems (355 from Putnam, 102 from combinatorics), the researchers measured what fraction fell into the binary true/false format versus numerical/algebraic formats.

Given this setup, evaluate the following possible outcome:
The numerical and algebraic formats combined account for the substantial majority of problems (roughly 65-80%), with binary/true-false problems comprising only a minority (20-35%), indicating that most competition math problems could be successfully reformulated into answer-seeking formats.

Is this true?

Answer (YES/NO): YES